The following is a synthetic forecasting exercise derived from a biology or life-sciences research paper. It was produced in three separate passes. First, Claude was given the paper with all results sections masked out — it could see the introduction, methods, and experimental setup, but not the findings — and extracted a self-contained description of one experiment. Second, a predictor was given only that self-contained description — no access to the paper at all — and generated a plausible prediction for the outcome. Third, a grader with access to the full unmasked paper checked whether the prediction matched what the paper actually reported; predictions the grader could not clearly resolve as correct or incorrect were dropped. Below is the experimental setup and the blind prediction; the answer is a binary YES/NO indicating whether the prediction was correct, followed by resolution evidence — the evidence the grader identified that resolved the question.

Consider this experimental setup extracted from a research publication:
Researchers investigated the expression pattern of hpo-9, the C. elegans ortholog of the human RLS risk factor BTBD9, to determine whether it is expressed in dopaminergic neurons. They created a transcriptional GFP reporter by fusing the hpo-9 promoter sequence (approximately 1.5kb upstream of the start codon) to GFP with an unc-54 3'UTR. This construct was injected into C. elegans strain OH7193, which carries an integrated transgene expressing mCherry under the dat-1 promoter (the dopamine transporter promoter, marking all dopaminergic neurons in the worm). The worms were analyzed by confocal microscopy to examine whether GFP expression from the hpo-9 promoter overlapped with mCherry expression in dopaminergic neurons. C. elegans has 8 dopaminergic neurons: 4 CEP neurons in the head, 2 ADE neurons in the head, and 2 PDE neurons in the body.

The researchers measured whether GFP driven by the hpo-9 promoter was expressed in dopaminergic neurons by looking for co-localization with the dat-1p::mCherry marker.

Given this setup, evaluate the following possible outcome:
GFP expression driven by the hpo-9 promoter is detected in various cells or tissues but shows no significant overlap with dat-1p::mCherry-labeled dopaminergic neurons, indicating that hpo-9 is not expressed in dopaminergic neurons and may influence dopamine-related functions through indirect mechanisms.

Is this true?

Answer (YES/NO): NO